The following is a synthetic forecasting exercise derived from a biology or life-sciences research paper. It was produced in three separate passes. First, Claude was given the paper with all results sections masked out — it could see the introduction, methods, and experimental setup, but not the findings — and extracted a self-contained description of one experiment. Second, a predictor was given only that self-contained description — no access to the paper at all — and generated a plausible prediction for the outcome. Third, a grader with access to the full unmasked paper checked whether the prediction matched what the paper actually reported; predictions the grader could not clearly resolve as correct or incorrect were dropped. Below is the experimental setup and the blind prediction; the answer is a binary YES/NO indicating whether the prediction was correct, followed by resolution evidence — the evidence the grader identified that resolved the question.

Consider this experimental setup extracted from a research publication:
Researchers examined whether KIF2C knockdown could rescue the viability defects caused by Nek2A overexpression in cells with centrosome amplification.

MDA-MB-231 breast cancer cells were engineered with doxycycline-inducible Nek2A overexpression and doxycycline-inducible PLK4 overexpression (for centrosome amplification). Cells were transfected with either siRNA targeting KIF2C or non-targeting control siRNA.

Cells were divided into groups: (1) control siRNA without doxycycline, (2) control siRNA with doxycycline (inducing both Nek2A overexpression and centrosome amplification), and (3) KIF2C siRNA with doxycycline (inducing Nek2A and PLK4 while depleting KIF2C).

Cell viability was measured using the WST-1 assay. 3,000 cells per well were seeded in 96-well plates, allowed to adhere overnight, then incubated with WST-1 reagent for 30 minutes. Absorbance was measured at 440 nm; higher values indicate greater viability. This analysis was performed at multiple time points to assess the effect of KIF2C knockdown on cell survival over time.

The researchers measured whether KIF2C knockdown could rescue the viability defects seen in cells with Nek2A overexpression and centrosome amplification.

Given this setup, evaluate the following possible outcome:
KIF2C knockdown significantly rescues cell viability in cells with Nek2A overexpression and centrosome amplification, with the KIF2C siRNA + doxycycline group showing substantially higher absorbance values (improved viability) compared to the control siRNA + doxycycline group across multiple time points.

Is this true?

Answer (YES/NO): YES